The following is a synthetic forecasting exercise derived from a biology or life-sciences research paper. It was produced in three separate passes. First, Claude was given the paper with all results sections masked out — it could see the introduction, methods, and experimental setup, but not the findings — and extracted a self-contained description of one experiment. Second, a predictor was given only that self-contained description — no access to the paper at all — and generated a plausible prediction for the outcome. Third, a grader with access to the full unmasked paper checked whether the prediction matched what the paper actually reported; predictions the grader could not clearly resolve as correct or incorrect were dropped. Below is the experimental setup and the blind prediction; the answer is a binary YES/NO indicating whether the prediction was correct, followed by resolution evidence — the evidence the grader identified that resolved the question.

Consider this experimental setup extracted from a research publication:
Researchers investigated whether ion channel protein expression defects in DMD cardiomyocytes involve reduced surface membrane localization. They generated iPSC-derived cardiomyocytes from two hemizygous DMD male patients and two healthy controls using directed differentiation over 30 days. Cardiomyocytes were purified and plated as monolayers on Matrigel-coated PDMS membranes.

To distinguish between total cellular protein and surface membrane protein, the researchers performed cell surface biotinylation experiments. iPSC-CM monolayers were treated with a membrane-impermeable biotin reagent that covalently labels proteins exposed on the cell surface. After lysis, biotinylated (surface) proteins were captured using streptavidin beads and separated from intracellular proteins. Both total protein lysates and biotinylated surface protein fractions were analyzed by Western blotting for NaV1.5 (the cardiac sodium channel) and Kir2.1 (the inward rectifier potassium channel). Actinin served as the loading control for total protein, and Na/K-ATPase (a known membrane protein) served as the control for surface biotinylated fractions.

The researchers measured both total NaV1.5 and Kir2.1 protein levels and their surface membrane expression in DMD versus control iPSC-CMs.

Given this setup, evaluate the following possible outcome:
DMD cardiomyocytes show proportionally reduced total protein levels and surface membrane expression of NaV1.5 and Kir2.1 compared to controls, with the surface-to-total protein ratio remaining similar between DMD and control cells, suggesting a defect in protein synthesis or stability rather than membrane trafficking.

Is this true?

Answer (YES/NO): NO